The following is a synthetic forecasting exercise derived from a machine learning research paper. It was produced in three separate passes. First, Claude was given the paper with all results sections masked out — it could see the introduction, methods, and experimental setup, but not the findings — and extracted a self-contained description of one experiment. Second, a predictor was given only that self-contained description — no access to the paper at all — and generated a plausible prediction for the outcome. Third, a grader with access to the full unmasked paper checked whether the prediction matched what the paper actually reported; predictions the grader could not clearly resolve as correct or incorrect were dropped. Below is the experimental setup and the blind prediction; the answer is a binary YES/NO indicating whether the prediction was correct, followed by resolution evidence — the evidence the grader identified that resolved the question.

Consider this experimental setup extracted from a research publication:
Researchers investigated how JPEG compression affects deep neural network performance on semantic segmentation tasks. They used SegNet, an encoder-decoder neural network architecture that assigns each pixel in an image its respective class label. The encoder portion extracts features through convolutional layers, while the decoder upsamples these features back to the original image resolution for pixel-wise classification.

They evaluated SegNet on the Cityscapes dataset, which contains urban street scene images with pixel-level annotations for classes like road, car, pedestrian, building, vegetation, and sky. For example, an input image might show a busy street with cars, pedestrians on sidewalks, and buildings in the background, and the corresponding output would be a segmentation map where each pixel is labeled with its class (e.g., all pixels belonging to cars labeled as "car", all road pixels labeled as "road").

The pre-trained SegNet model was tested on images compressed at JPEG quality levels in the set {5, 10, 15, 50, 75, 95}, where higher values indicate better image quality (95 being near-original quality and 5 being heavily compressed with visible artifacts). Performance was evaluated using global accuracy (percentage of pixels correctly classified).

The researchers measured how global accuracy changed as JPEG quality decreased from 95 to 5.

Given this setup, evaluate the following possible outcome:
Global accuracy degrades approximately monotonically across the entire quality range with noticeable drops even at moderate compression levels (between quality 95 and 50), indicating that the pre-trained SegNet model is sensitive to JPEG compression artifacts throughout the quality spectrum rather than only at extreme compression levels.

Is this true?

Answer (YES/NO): NO